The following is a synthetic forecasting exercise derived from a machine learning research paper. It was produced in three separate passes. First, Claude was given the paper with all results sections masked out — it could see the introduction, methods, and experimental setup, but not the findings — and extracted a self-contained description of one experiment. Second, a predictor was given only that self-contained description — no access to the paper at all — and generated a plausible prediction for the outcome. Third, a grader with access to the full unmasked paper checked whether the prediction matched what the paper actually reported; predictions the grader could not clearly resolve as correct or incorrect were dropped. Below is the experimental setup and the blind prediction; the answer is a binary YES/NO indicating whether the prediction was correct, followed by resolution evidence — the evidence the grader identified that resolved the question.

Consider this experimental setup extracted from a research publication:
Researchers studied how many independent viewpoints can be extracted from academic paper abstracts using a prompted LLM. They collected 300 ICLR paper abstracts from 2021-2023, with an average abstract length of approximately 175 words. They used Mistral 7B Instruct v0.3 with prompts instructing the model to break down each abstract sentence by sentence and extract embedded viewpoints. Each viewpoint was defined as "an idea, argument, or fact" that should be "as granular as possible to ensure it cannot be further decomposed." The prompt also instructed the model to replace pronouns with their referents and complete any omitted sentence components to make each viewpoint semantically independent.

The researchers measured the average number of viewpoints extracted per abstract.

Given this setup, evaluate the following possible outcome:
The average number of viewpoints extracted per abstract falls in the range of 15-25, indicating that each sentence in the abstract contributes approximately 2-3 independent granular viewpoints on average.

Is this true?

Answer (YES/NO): NO